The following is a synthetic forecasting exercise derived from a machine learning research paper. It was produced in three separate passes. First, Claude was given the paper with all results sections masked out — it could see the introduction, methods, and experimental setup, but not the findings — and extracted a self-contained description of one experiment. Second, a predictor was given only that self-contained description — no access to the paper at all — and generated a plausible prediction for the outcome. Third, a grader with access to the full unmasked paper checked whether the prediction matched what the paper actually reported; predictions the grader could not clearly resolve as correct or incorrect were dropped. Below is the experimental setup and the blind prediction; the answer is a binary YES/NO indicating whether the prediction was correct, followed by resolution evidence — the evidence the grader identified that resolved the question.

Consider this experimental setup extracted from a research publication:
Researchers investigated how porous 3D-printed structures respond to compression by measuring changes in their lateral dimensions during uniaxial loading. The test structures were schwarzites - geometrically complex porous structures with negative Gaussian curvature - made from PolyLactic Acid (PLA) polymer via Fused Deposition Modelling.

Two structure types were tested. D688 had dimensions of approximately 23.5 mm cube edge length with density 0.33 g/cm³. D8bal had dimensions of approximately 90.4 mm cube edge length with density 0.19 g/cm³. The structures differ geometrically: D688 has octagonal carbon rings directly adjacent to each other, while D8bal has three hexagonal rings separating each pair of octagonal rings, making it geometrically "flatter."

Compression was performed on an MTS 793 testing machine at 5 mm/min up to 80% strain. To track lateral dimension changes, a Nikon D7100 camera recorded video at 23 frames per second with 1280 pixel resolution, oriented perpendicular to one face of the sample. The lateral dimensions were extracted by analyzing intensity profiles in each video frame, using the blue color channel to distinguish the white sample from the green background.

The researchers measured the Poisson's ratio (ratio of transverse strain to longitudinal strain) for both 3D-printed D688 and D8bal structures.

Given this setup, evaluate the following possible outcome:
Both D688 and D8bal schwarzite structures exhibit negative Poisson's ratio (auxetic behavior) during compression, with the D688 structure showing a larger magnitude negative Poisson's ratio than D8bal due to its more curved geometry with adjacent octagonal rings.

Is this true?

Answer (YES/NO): NO